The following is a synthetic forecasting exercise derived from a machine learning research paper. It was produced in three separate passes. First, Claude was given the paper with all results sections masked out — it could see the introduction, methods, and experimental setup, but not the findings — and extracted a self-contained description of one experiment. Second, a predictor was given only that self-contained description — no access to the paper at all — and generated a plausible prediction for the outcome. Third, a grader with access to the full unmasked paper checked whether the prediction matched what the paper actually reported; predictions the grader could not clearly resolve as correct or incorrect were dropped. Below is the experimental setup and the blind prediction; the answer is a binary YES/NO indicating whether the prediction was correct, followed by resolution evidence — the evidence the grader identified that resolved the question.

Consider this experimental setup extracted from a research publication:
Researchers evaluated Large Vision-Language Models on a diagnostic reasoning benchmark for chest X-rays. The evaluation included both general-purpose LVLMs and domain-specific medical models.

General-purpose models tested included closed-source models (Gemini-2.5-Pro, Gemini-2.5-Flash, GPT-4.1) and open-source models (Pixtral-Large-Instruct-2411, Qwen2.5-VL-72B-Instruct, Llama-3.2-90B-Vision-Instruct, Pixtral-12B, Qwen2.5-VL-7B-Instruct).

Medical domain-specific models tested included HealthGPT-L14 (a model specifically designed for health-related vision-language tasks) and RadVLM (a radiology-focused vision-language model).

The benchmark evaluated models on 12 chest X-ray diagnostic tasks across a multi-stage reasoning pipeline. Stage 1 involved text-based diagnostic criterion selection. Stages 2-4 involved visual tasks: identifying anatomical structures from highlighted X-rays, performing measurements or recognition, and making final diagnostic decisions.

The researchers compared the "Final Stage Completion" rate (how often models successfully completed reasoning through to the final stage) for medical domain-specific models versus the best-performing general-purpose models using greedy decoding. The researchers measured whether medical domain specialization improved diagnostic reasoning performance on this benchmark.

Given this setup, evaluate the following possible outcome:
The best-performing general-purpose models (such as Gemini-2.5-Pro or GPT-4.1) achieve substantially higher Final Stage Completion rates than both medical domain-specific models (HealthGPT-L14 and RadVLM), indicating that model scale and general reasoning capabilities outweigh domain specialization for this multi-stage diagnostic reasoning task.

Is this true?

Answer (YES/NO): YES